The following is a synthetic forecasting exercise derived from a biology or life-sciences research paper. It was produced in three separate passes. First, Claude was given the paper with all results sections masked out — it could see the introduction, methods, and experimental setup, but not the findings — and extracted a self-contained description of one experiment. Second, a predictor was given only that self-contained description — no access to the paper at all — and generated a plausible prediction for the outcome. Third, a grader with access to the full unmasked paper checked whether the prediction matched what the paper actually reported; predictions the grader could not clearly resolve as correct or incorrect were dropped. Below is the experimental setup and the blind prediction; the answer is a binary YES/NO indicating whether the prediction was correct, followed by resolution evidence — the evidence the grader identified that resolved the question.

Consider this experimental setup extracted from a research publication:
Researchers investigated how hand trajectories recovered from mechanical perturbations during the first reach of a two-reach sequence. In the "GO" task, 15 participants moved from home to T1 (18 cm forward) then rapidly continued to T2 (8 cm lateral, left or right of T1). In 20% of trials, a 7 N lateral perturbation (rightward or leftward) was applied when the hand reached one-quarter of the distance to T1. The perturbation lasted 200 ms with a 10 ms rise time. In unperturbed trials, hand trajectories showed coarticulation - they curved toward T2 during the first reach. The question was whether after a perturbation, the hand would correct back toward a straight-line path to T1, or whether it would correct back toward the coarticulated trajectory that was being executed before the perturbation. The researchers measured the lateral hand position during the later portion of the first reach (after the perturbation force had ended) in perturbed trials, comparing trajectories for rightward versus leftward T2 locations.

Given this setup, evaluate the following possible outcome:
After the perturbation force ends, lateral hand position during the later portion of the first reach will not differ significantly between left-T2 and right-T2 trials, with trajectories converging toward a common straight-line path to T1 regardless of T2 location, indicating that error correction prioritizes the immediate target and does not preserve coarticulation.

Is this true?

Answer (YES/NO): NO